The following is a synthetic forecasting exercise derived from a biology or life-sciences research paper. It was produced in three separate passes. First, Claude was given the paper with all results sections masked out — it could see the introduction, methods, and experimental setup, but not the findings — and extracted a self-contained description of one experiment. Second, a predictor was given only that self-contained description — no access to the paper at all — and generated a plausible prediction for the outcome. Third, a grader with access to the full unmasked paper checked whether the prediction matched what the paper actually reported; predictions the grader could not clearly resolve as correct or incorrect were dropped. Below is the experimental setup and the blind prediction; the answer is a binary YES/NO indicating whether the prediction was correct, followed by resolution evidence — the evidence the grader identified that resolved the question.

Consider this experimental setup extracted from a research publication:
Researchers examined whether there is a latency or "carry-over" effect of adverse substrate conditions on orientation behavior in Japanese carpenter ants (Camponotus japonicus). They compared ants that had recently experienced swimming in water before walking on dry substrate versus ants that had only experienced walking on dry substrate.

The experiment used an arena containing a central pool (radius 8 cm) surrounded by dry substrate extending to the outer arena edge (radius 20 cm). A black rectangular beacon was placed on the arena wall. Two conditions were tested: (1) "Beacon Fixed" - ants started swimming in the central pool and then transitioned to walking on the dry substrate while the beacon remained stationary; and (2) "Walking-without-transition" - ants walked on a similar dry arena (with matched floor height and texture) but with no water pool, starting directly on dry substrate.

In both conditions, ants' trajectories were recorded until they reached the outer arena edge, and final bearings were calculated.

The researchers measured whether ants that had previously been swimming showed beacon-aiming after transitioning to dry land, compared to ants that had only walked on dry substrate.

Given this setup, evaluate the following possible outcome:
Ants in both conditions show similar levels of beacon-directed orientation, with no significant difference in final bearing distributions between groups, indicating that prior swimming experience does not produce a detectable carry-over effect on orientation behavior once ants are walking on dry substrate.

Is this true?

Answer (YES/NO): NO